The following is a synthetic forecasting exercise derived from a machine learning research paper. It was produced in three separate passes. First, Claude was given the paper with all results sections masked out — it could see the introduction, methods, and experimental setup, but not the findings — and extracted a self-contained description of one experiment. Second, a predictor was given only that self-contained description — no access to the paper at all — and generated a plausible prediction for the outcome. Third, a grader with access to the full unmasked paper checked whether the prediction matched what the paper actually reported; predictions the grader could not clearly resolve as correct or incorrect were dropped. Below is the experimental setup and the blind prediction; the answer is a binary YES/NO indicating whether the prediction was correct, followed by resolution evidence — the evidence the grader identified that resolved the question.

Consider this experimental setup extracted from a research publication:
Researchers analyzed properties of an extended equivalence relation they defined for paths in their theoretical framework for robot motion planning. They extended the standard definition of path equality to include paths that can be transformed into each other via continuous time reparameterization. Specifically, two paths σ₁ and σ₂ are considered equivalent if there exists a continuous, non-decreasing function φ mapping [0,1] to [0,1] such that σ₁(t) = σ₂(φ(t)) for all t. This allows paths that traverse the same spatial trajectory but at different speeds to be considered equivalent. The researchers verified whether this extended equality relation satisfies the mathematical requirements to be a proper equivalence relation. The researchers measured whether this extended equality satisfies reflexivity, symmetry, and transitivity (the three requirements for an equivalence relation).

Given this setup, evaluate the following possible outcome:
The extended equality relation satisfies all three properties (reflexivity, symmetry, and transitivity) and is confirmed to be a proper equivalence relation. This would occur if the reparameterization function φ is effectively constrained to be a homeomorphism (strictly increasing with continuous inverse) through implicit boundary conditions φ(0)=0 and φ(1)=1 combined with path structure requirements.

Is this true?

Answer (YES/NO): YES